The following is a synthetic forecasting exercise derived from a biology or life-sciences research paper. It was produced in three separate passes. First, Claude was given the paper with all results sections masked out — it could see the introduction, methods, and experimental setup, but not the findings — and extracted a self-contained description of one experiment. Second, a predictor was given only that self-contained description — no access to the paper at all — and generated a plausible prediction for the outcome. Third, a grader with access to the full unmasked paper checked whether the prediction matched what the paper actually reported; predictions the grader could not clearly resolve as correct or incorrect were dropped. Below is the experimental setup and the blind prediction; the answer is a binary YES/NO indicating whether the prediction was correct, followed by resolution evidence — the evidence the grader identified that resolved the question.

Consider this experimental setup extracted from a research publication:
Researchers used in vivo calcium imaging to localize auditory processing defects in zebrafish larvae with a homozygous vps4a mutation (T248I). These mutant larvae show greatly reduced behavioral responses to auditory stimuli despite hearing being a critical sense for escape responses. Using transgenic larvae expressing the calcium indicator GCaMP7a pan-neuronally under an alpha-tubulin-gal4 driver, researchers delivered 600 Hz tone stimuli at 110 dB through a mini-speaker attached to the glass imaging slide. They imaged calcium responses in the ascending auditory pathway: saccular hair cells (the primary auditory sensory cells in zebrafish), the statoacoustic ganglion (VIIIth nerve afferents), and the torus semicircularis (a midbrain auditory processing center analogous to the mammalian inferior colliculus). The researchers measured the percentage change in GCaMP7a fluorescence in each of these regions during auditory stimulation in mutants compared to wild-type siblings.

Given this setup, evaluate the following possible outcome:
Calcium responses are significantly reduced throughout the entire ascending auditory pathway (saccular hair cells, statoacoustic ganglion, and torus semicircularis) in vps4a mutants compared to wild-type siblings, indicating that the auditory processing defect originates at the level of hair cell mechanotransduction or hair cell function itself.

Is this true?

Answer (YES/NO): NO